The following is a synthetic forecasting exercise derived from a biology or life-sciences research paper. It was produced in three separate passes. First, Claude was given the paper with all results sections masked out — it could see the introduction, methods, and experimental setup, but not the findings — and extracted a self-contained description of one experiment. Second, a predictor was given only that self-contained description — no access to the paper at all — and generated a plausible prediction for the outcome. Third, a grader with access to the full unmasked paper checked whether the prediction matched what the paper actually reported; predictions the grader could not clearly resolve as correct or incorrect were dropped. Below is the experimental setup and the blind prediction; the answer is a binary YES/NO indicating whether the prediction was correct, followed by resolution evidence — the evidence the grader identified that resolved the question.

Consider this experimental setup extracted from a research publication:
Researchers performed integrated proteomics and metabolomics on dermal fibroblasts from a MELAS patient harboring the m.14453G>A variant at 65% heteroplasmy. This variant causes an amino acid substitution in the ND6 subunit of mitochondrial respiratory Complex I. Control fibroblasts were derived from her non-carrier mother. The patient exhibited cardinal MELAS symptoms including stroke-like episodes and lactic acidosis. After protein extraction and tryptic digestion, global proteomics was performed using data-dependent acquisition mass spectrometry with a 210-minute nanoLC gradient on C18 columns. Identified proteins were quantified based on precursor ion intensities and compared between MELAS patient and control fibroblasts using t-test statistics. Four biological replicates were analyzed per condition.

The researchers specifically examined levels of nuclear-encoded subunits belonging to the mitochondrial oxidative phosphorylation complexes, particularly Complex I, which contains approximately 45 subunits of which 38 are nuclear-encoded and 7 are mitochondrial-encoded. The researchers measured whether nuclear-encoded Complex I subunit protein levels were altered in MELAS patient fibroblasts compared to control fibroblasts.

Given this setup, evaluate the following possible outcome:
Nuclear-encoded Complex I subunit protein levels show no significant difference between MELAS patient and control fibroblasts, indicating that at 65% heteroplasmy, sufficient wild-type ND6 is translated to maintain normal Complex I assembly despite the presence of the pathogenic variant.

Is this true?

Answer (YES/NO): NO